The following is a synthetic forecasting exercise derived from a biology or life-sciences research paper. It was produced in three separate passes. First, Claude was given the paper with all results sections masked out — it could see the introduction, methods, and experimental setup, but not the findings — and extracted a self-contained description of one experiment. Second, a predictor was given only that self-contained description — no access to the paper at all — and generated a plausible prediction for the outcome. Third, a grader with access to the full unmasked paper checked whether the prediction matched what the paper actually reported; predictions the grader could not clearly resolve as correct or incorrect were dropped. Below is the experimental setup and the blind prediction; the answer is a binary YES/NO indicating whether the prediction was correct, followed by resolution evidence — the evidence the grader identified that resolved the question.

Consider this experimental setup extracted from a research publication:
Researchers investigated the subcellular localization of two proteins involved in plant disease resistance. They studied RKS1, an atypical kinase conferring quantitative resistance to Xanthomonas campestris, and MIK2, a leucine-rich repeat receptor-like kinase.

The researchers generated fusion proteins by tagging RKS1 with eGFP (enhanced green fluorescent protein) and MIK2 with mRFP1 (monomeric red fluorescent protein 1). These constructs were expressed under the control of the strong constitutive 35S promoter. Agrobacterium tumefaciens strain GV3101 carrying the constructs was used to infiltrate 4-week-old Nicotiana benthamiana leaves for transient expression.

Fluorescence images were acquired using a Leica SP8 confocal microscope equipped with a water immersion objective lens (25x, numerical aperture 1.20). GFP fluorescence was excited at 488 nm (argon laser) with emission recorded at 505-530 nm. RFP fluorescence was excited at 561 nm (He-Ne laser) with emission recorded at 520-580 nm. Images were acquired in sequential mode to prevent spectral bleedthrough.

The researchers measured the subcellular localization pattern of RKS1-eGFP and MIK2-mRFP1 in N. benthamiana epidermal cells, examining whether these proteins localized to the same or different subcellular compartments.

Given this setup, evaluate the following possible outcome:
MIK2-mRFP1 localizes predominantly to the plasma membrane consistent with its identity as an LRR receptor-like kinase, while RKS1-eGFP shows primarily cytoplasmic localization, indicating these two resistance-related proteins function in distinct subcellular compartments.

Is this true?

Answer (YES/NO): NO